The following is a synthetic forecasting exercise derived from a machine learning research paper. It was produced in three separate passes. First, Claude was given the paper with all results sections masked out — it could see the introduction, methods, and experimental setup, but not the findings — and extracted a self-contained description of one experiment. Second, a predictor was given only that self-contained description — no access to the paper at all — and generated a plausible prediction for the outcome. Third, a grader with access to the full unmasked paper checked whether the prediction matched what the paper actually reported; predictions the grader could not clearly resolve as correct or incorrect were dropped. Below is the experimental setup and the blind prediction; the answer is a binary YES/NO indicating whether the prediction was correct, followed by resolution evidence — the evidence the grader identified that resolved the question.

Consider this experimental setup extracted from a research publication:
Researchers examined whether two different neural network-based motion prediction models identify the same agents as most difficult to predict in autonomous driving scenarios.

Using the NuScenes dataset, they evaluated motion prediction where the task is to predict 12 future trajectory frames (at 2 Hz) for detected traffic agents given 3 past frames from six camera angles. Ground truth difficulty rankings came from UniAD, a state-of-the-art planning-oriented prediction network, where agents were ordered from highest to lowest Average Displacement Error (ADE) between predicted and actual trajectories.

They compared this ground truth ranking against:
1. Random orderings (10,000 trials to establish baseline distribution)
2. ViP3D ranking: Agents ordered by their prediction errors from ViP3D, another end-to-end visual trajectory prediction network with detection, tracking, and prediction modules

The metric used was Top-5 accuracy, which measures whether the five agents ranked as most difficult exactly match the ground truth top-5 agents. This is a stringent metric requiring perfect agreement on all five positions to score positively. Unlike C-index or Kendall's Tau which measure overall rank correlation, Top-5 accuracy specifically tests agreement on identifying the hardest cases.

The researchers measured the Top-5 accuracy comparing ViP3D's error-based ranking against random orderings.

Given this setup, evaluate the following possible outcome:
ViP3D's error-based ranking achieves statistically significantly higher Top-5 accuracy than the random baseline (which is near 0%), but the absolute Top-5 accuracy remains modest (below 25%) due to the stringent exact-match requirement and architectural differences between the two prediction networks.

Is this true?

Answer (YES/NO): NO